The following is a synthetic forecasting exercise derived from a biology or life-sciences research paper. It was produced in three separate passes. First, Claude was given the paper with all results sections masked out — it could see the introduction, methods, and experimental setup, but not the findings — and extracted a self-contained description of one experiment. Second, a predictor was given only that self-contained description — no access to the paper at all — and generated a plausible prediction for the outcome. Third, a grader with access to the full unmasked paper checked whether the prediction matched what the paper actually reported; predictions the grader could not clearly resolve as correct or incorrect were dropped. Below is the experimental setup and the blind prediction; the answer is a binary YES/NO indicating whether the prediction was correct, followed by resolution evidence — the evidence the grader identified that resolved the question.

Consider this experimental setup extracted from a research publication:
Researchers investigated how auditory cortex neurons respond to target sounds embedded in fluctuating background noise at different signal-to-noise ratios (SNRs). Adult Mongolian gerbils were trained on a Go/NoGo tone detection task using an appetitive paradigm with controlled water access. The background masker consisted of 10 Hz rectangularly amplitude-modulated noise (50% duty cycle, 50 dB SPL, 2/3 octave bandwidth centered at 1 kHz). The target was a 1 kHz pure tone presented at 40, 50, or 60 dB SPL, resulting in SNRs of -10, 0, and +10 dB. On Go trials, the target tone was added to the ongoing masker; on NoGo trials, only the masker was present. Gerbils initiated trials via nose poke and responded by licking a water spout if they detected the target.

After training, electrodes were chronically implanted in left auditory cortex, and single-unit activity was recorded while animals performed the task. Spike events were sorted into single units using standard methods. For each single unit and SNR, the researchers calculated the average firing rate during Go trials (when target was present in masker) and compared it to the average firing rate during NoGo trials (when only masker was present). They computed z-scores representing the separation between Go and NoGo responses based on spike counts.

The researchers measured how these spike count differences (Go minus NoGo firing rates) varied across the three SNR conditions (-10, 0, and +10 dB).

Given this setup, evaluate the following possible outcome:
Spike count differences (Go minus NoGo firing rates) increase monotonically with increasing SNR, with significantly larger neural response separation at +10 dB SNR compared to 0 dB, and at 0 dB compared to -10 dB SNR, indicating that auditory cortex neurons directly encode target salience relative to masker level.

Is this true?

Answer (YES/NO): NO